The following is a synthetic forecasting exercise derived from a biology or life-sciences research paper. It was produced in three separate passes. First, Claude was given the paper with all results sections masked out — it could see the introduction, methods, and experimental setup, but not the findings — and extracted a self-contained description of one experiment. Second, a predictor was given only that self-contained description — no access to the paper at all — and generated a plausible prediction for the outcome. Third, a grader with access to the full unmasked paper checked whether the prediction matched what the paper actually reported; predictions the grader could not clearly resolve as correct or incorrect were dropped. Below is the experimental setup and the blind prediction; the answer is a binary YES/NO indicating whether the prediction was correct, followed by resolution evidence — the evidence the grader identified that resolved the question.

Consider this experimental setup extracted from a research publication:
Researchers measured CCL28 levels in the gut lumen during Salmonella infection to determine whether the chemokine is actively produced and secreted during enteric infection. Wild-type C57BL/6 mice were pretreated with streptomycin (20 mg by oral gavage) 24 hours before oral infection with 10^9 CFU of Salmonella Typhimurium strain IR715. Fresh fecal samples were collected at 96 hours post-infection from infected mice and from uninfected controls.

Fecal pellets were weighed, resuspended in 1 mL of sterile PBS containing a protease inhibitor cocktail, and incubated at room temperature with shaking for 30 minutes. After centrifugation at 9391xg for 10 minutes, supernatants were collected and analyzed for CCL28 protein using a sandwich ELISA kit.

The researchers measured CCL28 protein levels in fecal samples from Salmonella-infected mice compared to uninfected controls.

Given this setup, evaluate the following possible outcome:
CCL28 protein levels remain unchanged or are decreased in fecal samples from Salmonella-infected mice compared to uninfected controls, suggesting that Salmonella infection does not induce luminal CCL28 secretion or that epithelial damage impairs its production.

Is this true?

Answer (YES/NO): NO